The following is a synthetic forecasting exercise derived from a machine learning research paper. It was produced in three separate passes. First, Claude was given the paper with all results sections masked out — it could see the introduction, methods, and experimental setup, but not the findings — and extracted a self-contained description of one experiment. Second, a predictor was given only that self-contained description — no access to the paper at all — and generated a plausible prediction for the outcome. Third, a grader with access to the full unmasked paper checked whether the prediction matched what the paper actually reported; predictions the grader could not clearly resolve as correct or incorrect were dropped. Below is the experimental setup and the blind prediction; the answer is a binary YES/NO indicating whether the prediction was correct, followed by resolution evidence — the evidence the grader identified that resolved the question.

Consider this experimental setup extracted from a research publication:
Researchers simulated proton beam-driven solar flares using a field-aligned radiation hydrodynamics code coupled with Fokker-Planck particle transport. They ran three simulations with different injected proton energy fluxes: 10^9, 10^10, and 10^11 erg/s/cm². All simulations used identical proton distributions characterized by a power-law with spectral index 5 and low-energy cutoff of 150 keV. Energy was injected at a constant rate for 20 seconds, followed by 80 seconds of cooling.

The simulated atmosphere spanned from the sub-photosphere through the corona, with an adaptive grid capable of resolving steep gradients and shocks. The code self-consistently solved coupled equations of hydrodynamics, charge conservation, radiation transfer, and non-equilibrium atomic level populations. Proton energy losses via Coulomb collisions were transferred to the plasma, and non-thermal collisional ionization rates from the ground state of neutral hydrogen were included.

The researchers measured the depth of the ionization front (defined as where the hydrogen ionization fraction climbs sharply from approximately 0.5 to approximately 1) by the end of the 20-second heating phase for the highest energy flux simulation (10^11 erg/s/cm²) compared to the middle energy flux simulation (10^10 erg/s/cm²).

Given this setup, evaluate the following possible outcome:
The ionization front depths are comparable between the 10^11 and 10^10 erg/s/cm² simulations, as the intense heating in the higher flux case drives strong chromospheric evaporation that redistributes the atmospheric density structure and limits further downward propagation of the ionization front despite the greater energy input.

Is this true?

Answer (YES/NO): NO